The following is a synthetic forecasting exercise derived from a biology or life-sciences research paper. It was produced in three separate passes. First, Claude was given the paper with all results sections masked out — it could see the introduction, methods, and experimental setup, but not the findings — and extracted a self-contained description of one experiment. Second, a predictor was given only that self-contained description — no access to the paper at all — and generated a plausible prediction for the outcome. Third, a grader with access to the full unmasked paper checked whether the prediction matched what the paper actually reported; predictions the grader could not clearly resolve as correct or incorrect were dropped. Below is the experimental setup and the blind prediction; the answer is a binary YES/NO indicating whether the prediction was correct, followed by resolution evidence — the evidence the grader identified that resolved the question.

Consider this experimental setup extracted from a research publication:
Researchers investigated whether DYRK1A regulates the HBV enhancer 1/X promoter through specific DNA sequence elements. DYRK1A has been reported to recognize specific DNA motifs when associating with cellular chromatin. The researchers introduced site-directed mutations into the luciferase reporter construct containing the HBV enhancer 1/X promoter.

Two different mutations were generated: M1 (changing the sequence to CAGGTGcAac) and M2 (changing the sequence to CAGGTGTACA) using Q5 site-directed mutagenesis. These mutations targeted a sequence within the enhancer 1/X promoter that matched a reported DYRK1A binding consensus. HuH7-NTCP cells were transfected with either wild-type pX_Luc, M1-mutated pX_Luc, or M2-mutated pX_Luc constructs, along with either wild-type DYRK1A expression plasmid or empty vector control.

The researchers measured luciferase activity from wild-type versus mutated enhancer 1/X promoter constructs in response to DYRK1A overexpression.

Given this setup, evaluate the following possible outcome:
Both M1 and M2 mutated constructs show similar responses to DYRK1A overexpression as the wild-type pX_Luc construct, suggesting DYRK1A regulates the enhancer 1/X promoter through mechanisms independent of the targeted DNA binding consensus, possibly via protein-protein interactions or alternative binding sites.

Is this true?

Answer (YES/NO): NO